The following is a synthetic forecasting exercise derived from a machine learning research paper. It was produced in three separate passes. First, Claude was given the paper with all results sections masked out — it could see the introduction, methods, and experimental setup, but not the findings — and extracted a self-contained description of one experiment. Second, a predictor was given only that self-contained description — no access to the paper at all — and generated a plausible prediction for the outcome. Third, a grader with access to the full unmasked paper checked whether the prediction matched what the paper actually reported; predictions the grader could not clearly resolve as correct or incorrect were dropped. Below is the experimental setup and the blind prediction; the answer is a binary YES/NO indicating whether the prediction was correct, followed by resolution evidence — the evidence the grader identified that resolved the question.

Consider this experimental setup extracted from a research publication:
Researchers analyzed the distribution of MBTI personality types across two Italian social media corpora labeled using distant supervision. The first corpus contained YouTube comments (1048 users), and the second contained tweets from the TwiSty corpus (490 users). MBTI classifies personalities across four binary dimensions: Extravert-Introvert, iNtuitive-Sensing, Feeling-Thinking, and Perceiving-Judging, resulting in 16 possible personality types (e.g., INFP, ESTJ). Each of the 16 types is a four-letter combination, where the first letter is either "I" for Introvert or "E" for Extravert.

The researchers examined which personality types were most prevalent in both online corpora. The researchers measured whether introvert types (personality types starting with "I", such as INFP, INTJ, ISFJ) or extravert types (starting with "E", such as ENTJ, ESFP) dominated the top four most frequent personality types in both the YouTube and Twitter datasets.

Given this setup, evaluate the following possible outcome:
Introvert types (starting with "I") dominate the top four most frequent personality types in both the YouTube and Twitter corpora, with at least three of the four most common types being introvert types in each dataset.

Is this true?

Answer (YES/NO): YES